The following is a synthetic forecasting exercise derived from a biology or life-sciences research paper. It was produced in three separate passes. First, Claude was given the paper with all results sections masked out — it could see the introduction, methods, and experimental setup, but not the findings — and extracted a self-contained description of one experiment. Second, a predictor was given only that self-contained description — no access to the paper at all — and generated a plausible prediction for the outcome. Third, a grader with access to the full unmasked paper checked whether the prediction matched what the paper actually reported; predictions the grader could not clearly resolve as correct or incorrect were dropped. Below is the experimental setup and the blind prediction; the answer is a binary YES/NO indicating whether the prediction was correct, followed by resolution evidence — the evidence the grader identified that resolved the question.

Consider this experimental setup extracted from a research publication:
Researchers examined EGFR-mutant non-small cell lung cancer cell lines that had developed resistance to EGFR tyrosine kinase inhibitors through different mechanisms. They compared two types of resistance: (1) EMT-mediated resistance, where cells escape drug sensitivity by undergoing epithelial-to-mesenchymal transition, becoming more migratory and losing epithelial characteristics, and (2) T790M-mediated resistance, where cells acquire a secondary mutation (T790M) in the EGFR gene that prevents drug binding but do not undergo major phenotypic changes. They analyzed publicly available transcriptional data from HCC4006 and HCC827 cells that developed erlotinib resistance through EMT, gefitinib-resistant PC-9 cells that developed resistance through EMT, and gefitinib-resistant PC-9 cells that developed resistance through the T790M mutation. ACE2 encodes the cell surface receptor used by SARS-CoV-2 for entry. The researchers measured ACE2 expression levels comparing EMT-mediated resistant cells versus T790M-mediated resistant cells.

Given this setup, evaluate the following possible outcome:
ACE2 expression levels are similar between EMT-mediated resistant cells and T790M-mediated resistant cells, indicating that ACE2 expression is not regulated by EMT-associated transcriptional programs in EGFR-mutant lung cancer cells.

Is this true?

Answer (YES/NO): NO